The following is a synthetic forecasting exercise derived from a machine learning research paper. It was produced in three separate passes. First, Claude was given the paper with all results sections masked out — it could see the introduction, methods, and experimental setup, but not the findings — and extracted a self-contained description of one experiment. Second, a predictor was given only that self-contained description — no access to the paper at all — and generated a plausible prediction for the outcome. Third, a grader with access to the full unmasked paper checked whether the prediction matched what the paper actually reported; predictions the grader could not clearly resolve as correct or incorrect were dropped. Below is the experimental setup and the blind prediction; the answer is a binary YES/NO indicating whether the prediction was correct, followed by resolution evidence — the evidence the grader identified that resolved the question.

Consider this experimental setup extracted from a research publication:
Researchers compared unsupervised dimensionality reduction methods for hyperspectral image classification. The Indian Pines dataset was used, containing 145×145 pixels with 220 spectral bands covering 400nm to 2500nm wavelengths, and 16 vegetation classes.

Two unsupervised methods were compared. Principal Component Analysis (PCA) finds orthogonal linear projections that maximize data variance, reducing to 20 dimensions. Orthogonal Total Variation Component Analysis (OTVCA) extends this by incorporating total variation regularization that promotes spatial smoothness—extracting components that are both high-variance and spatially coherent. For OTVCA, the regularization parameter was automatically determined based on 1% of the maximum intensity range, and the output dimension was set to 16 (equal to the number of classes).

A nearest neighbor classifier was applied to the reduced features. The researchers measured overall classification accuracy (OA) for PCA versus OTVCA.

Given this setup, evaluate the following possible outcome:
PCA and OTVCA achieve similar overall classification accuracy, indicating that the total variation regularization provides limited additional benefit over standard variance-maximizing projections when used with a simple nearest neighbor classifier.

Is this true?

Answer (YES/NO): NO